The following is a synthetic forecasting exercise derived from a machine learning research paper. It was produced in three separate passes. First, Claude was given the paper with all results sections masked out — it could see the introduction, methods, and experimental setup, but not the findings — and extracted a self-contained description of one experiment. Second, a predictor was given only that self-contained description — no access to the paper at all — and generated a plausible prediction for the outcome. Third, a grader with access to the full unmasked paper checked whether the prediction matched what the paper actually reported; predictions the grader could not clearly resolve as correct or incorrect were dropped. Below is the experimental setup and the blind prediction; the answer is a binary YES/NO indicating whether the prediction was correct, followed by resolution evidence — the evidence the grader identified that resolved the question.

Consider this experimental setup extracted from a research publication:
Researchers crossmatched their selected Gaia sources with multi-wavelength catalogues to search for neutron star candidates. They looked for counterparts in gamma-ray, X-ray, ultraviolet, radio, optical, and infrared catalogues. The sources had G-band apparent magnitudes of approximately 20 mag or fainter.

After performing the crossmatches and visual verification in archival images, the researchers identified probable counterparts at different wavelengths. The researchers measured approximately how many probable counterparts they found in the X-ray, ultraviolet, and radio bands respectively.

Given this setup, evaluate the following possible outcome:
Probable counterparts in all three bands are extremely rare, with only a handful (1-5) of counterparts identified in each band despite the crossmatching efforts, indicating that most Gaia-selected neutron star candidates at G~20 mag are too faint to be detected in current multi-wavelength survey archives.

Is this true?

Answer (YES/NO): NO